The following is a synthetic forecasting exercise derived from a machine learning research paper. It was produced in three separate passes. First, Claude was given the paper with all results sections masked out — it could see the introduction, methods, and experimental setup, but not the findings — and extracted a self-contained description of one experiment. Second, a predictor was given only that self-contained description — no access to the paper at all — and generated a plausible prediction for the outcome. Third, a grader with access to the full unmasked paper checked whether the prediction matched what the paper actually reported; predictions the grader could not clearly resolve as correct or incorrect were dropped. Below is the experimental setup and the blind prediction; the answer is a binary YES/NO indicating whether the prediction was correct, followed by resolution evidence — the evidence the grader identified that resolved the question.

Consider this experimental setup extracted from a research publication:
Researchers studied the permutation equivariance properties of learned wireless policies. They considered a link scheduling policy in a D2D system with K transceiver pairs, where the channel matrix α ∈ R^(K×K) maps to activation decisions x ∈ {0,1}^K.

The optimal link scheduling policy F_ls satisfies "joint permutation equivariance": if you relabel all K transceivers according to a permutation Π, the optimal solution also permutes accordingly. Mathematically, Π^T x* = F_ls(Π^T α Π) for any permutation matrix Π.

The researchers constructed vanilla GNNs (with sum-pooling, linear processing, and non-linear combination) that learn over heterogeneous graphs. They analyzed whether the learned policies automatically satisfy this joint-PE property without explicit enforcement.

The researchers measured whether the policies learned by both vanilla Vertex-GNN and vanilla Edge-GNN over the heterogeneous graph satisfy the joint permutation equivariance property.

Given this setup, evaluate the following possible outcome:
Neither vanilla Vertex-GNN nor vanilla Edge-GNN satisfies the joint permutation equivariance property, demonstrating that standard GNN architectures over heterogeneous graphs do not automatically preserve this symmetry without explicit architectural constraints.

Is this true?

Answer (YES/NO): NO